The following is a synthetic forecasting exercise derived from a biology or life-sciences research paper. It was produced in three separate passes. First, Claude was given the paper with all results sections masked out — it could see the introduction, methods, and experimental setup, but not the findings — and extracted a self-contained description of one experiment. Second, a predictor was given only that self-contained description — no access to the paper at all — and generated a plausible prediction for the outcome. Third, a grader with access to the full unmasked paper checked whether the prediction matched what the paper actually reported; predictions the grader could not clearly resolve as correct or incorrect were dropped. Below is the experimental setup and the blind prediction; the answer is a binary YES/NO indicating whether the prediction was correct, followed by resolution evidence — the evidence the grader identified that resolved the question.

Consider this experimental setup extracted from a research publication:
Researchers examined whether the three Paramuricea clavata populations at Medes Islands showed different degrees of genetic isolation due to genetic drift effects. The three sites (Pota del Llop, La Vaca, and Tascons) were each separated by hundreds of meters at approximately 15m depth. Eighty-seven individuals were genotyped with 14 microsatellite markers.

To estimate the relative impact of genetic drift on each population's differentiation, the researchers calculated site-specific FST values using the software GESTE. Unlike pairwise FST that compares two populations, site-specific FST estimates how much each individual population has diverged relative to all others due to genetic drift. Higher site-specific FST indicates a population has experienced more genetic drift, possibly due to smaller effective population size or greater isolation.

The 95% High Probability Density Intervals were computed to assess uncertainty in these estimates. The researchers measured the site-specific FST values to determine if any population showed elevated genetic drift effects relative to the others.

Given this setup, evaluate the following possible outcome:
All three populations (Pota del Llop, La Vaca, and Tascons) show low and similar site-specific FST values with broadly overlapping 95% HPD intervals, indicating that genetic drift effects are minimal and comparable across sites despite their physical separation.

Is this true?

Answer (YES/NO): YES